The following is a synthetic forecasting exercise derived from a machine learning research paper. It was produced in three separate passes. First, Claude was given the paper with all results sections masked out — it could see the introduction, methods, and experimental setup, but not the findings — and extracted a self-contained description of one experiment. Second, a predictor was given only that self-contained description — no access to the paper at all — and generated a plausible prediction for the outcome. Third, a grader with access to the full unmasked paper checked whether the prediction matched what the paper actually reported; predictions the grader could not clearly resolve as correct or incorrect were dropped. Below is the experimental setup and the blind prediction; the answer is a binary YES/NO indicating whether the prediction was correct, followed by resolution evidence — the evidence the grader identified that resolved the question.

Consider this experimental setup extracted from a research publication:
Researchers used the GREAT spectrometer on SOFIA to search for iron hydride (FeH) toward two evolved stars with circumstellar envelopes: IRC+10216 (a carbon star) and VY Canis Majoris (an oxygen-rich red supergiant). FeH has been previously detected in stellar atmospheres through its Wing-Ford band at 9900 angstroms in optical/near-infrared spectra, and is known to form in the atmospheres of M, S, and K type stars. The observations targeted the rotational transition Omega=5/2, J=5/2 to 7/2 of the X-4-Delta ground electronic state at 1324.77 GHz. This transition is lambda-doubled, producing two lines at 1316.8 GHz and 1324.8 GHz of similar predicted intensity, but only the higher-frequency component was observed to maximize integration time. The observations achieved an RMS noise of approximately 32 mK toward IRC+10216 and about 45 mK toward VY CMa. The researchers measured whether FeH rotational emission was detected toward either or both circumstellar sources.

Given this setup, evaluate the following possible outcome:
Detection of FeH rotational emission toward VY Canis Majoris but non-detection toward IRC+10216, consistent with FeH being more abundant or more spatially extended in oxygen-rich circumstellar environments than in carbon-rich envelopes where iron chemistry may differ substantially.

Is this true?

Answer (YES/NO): NO